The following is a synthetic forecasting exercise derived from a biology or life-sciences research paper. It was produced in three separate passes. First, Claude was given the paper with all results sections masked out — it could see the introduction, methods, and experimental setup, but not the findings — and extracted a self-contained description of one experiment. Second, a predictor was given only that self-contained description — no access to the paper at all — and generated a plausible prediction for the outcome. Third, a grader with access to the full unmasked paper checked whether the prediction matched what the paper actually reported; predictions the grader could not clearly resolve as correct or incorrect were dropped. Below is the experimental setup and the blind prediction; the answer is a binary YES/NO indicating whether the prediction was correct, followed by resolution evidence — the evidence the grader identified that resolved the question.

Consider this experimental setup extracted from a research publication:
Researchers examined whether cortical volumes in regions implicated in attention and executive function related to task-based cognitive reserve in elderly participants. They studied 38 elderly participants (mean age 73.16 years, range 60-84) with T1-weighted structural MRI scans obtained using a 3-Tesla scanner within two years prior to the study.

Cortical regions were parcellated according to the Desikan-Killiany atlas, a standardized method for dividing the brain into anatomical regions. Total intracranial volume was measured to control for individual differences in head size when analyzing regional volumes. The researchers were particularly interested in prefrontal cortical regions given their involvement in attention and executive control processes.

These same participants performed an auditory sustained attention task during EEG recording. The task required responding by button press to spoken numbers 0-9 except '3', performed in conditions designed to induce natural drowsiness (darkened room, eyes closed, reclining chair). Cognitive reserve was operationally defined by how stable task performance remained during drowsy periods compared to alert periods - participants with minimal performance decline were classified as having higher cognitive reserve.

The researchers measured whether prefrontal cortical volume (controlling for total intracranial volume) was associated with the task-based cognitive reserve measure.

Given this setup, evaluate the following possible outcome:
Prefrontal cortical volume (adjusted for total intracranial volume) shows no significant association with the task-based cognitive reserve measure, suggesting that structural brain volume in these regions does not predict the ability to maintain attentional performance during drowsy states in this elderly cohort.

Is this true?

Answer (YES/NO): YES